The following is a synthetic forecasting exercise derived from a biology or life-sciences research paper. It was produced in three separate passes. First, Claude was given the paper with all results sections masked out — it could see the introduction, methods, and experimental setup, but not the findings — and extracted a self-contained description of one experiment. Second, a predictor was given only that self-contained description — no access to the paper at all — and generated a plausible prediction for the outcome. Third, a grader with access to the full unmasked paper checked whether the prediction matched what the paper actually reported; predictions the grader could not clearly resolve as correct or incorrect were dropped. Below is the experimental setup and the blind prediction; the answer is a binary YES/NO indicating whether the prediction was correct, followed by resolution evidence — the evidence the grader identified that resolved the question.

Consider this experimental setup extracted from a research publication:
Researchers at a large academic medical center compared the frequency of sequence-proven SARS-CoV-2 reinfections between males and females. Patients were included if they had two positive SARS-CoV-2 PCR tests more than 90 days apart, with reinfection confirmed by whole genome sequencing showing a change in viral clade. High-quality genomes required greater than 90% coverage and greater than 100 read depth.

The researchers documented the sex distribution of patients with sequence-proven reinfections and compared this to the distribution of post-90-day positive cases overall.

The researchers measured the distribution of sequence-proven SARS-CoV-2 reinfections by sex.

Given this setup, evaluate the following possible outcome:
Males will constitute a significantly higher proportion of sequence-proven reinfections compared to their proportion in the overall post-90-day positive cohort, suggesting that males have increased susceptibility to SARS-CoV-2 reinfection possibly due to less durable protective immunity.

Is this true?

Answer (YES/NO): NO